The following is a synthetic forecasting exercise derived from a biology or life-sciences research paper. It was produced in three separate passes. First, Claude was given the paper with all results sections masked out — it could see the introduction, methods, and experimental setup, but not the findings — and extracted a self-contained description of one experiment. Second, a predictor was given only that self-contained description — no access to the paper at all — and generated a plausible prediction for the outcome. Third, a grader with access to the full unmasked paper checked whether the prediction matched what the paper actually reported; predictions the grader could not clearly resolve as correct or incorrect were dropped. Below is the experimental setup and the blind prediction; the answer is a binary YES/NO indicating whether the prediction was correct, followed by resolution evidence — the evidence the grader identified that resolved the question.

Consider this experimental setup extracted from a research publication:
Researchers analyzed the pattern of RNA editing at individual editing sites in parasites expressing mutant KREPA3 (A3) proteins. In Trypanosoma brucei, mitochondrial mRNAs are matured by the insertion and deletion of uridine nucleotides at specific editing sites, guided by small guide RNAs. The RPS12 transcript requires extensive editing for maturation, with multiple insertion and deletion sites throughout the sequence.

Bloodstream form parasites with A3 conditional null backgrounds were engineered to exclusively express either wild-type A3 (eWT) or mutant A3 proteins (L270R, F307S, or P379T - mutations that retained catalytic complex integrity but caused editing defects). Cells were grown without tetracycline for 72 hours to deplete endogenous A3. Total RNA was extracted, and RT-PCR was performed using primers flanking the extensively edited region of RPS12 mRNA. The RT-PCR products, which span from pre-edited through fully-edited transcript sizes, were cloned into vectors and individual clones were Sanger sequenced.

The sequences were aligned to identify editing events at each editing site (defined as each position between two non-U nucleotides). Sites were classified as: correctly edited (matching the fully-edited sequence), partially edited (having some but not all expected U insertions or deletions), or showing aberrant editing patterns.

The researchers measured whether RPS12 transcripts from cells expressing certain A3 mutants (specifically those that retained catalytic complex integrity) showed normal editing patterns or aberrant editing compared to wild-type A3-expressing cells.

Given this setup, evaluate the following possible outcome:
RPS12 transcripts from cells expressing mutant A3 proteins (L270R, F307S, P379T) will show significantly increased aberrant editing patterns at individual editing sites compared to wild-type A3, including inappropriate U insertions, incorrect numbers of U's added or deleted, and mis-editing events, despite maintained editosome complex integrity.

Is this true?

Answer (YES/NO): NO